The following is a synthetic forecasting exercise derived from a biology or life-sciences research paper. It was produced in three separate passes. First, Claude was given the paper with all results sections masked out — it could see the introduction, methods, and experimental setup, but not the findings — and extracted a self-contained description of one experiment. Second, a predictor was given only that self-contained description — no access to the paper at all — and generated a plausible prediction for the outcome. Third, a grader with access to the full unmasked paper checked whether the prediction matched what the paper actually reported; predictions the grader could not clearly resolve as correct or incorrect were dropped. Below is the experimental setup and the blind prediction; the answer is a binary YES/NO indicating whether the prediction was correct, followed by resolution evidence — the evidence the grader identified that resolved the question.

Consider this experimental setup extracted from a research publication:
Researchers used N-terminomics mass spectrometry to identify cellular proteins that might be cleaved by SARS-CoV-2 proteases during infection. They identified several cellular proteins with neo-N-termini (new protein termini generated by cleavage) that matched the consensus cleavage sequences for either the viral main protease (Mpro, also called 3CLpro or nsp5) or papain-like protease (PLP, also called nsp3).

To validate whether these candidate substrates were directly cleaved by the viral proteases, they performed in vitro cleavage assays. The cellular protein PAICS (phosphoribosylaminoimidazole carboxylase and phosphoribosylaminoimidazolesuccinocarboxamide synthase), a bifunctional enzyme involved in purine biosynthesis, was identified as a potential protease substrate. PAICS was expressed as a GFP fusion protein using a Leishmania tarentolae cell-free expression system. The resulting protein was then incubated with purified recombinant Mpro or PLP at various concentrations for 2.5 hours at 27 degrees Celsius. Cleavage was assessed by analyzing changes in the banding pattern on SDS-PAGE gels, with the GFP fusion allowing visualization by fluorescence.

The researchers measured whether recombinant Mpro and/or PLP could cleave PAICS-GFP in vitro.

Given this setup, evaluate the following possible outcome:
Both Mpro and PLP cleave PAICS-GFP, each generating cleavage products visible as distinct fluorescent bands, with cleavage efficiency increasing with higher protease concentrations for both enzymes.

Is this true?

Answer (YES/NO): NO